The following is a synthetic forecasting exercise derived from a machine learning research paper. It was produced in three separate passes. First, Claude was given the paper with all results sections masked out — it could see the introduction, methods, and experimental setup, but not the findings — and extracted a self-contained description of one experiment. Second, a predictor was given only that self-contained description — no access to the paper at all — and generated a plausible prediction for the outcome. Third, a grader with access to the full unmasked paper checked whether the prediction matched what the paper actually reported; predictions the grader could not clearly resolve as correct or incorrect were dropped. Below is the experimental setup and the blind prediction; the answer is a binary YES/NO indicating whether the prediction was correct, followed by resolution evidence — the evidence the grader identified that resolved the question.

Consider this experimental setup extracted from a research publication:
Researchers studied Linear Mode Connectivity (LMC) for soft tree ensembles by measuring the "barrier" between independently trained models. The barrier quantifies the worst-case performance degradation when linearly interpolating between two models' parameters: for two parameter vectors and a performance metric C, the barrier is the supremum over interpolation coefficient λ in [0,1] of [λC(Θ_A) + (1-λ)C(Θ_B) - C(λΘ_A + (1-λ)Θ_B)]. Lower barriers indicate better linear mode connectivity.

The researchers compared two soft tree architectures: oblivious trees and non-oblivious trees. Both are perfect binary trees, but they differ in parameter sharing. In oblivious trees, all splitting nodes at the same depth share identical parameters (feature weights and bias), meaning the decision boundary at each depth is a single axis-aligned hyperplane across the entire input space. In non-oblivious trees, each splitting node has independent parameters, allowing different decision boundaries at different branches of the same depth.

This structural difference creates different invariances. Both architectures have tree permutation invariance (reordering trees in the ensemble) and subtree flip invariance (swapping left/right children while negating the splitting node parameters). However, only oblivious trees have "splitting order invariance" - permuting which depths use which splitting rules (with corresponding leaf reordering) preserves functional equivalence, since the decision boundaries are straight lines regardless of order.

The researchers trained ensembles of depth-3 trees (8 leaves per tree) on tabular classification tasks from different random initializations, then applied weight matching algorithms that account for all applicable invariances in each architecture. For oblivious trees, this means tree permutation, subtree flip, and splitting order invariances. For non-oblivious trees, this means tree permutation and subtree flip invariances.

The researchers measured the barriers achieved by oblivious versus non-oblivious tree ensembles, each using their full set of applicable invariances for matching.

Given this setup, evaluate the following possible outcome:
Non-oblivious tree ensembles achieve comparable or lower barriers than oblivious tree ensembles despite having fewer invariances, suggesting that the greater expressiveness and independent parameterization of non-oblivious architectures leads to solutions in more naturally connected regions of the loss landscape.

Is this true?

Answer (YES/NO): NO